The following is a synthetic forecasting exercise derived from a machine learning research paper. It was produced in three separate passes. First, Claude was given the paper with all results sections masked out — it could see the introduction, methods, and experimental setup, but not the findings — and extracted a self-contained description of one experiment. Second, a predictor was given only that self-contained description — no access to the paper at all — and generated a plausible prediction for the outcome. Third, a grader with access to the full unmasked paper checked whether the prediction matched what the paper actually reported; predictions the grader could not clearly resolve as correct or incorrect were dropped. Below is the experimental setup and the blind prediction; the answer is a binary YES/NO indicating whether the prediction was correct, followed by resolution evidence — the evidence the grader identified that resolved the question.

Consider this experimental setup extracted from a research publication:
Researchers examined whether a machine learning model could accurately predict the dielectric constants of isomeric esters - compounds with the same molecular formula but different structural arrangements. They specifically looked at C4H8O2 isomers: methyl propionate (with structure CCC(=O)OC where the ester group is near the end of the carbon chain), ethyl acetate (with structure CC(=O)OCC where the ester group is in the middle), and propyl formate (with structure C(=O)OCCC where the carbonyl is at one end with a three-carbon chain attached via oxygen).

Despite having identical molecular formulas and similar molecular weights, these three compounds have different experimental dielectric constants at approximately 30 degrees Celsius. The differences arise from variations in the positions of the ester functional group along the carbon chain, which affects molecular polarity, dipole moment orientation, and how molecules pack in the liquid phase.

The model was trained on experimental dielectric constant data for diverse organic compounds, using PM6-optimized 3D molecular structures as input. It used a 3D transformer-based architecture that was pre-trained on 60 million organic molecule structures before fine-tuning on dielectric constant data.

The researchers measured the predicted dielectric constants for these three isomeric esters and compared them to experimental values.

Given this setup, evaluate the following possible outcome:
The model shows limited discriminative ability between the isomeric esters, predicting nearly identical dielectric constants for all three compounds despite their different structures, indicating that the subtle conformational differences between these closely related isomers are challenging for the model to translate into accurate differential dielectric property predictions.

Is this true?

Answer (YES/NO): NO